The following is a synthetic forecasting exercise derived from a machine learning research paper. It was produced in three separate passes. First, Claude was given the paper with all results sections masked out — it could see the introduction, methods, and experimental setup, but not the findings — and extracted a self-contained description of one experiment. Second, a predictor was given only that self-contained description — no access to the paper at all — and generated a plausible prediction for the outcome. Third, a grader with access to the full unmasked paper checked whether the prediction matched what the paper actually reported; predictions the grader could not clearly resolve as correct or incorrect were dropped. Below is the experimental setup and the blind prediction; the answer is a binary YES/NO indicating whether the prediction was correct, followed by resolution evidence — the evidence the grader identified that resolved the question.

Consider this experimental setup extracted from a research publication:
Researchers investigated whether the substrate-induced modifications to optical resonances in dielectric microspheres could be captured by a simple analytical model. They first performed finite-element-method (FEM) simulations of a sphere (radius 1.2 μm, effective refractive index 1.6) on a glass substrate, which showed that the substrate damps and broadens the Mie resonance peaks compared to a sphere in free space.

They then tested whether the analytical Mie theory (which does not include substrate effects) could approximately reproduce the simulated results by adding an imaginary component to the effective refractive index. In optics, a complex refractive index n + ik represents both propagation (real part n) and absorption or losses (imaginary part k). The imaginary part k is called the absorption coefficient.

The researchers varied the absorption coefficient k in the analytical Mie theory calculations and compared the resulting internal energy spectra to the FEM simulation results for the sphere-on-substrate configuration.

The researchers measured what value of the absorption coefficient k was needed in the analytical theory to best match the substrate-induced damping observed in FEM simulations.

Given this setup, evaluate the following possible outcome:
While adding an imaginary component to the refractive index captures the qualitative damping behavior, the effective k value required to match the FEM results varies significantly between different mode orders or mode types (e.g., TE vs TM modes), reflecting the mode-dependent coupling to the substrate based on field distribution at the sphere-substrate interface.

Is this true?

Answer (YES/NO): NO